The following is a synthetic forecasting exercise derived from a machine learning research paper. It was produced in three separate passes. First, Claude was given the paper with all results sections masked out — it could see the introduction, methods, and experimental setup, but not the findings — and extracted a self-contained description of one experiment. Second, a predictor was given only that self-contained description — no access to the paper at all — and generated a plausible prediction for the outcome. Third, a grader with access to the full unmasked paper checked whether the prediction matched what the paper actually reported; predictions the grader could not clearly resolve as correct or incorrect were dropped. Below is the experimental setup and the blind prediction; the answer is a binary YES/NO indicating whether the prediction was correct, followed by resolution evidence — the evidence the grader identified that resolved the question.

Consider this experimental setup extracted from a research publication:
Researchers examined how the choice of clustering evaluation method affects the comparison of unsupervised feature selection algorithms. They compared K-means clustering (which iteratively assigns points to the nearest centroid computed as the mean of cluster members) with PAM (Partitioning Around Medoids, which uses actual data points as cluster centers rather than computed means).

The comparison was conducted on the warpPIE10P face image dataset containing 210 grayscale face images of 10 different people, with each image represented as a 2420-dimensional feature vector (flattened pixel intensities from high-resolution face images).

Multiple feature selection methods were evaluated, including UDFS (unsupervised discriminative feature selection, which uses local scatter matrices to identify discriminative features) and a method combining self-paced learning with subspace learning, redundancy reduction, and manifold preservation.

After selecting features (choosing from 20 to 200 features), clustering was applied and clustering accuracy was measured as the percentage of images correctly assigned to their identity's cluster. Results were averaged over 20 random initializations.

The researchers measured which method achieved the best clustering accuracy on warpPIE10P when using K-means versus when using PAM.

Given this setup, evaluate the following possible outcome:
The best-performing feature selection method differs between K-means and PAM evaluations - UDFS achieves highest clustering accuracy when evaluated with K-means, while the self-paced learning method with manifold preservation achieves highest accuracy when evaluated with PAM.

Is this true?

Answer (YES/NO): YES